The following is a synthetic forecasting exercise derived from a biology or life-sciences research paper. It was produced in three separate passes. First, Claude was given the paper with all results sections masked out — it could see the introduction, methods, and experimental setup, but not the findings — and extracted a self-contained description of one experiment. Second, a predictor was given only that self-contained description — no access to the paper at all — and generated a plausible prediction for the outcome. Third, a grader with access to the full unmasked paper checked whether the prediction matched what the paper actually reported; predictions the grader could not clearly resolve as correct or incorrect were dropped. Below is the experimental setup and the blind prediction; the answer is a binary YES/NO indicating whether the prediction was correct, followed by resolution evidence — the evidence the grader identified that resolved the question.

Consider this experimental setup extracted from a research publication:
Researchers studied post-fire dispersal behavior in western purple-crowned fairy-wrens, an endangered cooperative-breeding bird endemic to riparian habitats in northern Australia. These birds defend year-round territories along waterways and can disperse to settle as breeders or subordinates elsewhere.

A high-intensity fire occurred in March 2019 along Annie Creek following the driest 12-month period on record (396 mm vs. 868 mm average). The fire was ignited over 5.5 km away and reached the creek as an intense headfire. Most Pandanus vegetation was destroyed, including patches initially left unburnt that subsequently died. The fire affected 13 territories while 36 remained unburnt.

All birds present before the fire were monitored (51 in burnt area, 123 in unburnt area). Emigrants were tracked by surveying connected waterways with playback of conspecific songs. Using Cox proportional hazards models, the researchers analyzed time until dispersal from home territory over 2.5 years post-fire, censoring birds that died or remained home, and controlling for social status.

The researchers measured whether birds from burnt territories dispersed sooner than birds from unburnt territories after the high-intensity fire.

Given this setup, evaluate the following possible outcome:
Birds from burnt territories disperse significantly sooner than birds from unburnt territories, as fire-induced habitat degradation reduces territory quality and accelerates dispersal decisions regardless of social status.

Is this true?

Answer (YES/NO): NO